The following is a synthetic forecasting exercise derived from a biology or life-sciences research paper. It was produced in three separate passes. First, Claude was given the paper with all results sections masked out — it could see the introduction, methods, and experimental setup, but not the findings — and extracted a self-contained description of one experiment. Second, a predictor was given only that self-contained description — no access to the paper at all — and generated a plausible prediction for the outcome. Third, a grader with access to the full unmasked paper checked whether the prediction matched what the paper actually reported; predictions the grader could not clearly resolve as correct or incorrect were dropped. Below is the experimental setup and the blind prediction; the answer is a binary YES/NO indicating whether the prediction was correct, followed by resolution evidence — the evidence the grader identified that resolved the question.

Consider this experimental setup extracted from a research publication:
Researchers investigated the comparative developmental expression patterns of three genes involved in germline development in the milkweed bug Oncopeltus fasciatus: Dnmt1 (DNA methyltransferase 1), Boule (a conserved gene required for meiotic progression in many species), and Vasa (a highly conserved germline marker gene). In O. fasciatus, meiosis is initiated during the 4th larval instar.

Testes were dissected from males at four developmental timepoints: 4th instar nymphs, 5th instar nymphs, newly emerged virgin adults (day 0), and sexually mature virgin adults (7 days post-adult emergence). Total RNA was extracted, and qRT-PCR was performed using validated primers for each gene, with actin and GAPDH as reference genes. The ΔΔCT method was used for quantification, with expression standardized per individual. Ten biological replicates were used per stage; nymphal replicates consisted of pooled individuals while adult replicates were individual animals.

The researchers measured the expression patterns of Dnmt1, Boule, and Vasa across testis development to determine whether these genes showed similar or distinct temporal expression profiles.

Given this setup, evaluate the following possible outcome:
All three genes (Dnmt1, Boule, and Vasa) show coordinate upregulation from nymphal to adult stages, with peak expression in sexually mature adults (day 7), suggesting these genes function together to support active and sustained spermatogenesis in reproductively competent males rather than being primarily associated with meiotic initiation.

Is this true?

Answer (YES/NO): NO